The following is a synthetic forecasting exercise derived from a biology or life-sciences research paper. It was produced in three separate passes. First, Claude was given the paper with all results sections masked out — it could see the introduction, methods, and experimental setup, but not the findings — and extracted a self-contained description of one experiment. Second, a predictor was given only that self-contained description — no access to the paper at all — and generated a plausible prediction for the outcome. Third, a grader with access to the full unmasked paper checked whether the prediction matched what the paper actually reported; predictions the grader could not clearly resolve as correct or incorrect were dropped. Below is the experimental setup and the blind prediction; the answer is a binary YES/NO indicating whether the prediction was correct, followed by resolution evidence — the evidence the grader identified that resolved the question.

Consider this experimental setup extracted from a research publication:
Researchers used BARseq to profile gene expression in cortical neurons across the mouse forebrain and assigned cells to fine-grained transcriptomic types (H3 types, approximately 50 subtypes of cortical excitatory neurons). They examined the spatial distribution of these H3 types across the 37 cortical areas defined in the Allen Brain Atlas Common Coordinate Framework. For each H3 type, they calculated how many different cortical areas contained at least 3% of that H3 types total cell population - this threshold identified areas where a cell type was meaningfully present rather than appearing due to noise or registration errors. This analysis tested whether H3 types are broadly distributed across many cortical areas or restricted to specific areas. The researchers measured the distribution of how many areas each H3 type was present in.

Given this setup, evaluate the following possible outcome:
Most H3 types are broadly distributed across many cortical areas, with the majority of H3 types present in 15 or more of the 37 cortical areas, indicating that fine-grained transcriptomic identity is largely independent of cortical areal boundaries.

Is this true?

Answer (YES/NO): NO